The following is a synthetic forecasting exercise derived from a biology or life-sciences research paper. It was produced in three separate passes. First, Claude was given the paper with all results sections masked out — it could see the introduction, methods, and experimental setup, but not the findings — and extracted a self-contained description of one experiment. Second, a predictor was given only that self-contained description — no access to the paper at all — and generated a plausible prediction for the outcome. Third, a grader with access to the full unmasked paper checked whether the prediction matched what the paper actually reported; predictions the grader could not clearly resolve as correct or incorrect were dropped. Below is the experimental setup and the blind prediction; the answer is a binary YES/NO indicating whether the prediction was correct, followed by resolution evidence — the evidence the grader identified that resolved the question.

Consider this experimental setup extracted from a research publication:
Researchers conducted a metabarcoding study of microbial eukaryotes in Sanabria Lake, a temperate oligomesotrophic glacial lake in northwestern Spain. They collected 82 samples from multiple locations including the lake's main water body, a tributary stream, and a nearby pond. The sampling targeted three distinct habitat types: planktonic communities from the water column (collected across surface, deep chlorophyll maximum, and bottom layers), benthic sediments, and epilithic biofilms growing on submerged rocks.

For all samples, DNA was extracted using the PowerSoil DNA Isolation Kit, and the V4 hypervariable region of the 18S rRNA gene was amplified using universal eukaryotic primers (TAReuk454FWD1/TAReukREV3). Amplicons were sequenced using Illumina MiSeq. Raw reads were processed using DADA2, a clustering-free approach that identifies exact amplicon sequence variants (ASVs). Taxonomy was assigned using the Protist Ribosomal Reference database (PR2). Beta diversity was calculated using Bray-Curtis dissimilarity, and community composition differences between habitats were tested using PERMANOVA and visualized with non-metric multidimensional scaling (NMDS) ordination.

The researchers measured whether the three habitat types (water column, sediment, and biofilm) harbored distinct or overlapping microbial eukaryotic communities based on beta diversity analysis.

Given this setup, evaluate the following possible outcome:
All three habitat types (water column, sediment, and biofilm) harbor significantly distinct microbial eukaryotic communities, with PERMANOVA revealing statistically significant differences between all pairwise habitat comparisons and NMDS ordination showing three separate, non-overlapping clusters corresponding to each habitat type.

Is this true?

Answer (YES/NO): NO